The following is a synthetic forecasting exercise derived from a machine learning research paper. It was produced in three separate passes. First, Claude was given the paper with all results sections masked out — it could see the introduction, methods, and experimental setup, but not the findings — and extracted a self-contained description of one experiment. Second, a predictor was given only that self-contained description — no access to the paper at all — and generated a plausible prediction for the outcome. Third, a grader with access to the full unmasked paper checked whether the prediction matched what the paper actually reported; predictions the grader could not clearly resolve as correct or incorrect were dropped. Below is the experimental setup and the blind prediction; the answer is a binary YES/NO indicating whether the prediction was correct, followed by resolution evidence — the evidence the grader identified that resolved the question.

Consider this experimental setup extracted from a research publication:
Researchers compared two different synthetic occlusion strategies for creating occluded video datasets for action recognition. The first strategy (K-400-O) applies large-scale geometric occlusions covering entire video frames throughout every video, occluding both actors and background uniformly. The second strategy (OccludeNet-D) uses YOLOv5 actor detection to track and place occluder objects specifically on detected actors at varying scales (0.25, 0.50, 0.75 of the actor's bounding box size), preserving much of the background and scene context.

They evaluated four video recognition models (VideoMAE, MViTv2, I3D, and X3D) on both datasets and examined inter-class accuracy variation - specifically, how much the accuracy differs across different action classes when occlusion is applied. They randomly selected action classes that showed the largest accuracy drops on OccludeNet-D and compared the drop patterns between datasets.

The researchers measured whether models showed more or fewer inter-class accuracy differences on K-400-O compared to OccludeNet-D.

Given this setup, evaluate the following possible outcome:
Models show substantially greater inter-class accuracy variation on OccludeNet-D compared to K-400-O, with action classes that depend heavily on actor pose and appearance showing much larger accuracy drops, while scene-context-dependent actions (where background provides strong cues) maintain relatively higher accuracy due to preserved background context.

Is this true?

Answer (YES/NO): YES